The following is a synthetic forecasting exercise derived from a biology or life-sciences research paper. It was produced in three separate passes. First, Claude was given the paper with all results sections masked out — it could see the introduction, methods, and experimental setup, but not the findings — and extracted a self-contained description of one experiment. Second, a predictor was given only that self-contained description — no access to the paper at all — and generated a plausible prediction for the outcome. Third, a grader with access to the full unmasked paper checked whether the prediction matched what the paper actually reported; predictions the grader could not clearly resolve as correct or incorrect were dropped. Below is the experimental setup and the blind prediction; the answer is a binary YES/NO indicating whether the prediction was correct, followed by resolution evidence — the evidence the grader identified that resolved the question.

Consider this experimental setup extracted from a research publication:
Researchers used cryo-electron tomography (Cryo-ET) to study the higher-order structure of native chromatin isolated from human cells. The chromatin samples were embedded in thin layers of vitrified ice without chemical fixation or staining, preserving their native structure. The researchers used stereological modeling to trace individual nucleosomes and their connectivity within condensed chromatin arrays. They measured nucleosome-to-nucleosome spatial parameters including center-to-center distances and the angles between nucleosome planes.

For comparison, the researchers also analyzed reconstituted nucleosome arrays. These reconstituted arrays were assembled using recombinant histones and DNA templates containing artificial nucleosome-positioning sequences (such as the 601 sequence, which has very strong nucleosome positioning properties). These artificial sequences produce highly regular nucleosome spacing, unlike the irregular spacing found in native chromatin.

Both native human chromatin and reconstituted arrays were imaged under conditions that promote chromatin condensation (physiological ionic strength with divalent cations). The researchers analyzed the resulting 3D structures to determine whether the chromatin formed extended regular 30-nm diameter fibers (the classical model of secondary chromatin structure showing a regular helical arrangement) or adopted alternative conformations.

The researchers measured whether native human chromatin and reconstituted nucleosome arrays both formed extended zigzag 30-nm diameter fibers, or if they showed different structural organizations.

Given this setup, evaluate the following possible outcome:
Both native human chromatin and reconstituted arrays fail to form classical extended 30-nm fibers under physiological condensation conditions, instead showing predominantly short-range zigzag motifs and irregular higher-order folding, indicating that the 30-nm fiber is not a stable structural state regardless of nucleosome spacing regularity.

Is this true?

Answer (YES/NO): NO